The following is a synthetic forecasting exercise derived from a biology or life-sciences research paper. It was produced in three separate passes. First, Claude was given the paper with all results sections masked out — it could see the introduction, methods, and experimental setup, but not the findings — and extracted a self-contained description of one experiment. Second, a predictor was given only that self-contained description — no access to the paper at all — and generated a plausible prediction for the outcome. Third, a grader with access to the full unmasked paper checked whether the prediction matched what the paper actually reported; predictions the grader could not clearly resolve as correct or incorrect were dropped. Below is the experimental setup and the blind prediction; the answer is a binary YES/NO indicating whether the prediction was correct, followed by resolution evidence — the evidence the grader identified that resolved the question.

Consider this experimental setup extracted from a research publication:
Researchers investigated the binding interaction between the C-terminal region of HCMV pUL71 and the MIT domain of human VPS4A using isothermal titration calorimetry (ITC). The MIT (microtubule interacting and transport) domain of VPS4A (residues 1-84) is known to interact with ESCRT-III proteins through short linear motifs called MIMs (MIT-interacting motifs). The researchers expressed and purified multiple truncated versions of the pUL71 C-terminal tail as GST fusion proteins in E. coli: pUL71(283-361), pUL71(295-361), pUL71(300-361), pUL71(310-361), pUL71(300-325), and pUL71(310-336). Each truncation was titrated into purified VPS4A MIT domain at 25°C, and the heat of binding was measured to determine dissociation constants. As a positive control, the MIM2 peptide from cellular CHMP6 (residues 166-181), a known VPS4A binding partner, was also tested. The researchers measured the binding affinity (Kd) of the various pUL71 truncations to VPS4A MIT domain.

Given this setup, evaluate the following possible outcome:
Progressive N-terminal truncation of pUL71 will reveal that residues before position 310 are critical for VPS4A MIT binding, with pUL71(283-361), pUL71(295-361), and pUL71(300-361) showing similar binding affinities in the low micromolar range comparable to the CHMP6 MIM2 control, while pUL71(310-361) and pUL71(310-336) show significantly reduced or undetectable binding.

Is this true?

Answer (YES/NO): YES